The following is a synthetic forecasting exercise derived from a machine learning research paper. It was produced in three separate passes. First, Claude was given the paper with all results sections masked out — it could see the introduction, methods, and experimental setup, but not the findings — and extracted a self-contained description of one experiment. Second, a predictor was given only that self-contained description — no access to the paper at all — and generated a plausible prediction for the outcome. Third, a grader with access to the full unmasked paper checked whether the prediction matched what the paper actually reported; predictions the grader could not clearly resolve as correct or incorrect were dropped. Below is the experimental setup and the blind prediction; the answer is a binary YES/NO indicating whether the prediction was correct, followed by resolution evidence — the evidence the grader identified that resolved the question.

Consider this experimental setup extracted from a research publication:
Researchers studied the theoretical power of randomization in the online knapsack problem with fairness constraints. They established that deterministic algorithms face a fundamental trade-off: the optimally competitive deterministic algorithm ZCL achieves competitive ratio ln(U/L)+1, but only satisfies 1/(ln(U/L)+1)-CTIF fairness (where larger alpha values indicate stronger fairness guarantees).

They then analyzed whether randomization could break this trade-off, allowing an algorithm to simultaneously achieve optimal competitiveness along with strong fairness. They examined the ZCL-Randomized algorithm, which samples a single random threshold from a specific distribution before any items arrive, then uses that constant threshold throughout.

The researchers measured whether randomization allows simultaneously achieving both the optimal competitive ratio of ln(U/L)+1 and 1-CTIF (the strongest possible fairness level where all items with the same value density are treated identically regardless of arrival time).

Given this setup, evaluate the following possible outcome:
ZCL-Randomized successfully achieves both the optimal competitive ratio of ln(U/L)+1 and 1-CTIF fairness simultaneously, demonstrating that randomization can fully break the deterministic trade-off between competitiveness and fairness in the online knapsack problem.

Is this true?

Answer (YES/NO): YES